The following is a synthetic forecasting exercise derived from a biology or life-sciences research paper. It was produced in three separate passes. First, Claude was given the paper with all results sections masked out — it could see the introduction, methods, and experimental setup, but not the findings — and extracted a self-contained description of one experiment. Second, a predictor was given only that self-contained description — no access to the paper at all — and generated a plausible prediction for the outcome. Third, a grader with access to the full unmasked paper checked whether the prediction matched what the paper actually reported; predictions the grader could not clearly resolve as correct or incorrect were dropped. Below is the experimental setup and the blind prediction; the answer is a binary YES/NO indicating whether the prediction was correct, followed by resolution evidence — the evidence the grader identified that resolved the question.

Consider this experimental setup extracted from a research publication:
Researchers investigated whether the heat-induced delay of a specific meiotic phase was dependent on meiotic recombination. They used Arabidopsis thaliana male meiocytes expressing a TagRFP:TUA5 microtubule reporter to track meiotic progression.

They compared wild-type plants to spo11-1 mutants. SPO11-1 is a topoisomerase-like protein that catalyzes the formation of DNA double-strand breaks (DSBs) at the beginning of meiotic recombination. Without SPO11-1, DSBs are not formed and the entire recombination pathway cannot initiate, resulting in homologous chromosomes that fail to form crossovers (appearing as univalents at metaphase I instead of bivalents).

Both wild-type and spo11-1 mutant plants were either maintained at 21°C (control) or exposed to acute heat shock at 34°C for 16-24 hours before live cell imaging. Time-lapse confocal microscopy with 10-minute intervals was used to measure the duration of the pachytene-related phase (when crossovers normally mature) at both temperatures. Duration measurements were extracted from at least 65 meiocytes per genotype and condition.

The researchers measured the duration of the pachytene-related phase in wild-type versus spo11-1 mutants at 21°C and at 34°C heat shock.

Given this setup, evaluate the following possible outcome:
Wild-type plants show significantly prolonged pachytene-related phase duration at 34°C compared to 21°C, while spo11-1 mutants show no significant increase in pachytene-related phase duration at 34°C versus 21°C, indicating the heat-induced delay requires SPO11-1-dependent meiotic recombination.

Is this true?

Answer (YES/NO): YES